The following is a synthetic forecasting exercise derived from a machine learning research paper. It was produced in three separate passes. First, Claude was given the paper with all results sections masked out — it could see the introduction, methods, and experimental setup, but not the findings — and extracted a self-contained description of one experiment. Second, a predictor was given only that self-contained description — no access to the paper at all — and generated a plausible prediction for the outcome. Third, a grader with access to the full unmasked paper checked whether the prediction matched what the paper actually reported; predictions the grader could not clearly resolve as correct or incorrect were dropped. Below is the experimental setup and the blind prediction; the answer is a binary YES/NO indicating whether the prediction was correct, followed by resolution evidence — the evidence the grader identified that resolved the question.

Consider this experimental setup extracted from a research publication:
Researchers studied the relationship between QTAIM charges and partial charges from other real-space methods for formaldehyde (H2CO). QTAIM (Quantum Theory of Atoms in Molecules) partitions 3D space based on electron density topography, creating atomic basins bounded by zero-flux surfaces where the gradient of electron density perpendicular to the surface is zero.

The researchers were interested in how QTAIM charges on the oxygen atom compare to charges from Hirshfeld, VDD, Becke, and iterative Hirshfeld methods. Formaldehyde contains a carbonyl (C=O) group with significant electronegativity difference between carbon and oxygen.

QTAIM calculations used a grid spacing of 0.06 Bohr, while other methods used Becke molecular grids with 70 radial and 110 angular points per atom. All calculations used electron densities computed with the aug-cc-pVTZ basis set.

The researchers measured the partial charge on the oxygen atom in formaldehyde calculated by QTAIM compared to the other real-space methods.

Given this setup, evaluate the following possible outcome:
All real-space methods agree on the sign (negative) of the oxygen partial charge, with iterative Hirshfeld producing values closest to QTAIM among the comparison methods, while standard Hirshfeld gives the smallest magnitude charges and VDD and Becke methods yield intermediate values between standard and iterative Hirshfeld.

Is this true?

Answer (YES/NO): NO